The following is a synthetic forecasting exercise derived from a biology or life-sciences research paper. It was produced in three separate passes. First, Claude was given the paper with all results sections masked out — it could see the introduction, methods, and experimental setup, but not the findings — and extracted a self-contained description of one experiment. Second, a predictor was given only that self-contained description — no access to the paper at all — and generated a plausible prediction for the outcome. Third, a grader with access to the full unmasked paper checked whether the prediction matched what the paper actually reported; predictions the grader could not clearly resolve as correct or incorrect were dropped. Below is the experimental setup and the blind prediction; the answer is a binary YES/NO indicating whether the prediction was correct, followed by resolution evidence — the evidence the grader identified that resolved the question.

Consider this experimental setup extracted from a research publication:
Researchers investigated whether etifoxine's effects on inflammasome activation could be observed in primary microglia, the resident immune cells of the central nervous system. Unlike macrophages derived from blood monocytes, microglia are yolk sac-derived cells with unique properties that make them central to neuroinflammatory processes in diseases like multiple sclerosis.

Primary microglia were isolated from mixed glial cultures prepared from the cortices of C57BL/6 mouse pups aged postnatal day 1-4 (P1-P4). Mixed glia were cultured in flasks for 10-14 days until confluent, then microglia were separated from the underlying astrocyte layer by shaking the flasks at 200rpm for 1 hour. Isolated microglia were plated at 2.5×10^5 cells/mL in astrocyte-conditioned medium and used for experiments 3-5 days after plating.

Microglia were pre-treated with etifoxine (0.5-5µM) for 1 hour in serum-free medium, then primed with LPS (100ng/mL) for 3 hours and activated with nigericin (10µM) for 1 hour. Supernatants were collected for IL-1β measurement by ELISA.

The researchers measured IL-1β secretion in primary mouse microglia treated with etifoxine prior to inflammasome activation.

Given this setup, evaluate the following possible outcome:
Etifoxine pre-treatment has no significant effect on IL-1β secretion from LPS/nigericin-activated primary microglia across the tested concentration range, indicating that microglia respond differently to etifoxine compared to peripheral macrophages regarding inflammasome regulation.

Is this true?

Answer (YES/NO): NO